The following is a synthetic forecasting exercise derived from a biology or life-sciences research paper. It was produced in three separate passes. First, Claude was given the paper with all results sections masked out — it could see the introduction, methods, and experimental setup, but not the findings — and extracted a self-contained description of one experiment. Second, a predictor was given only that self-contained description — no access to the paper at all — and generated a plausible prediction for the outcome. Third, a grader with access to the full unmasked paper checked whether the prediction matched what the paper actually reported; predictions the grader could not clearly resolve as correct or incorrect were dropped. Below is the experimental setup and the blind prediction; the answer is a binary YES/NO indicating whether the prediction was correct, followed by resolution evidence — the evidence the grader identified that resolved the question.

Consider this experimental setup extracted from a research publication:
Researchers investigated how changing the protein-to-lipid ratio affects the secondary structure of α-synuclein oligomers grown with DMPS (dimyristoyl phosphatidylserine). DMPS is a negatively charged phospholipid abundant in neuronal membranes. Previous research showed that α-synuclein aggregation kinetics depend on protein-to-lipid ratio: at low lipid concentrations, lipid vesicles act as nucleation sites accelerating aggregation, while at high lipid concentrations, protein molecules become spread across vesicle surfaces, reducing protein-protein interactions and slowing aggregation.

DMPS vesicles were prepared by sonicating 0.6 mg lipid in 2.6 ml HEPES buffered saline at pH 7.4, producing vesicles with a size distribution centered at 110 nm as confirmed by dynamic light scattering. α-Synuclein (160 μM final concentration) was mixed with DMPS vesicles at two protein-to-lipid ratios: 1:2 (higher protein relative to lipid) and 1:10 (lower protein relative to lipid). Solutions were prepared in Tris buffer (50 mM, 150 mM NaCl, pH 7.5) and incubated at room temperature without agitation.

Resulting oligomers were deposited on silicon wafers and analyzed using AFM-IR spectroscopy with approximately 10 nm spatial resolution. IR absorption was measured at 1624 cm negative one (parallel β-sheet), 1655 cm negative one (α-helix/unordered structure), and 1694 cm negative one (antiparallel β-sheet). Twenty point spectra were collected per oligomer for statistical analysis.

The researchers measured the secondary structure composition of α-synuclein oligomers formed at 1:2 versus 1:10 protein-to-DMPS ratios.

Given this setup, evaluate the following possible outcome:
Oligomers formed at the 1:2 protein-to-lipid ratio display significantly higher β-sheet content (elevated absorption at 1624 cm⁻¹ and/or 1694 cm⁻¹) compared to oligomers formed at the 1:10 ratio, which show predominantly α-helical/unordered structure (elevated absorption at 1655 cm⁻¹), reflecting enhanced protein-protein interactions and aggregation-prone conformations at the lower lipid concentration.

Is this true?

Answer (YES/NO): NO